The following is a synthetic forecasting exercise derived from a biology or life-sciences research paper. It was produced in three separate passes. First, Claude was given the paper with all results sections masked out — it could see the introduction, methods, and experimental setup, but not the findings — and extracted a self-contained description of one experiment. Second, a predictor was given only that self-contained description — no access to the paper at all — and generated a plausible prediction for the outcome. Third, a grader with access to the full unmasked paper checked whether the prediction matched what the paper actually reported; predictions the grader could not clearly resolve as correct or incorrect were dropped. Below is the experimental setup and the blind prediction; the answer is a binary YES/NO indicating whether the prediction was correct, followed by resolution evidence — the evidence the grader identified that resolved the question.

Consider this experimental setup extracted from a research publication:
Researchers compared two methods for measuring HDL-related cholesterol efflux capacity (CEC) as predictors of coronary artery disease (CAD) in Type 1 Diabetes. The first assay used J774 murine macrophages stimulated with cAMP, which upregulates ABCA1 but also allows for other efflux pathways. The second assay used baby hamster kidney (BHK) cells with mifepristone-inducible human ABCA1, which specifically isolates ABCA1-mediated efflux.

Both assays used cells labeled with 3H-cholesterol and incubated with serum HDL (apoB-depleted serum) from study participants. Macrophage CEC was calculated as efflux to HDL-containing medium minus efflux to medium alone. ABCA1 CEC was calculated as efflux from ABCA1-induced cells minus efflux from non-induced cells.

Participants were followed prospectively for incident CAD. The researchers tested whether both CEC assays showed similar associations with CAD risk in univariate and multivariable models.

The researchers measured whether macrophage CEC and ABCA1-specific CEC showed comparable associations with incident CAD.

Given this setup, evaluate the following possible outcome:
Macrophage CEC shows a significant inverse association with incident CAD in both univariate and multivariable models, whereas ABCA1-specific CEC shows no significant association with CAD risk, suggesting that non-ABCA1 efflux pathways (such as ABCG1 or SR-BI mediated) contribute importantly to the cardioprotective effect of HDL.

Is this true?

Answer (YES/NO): NO